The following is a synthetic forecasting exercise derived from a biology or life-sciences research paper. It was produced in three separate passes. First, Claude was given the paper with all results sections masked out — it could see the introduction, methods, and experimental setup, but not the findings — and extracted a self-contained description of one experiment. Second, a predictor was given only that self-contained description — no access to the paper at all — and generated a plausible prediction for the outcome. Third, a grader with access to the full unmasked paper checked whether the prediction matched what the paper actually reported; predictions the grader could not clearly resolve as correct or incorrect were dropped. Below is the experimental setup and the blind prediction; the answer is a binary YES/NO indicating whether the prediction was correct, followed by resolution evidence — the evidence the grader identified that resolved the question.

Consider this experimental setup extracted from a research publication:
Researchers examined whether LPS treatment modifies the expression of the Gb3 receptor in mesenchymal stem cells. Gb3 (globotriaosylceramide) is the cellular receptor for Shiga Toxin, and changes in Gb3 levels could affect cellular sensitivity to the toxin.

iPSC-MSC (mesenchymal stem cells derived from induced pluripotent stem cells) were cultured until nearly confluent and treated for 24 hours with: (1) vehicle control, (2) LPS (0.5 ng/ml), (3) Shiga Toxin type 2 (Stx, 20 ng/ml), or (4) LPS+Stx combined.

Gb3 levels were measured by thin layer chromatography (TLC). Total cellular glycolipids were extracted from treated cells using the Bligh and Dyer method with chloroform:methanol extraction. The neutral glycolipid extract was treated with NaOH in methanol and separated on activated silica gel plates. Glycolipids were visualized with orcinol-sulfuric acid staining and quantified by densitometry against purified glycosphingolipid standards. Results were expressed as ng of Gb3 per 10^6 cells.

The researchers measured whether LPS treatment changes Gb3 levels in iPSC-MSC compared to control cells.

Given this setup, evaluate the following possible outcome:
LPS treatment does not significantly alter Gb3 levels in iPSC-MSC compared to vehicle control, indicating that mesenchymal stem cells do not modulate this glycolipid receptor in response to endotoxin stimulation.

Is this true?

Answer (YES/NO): YES